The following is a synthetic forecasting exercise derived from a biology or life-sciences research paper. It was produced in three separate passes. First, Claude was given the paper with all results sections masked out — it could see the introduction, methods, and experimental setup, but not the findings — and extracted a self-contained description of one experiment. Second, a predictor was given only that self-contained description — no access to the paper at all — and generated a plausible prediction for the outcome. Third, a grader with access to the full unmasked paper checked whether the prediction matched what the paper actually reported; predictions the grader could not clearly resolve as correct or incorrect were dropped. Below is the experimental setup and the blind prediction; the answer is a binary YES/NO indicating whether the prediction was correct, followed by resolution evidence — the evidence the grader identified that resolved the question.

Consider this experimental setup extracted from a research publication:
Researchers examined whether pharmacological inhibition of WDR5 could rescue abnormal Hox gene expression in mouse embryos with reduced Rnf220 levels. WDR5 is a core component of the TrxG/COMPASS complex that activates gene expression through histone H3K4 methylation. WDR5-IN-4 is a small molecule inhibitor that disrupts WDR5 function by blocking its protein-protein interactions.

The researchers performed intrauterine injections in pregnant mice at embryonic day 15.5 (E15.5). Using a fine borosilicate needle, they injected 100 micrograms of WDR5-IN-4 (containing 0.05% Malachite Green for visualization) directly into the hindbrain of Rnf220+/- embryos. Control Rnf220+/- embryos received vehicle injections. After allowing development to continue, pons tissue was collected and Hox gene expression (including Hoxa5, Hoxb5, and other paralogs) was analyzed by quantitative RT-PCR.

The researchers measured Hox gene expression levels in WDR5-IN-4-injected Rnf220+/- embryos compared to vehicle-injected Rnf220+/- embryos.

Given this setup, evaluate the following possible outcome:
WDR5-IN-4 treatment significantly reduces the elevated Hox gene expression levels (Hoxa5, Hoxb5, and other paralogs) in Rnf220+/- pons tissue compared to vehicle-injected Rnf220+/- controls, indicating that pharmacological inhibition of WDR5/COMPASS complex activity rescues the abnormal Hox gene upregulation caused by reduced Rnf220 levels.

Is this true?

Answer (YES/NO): YES